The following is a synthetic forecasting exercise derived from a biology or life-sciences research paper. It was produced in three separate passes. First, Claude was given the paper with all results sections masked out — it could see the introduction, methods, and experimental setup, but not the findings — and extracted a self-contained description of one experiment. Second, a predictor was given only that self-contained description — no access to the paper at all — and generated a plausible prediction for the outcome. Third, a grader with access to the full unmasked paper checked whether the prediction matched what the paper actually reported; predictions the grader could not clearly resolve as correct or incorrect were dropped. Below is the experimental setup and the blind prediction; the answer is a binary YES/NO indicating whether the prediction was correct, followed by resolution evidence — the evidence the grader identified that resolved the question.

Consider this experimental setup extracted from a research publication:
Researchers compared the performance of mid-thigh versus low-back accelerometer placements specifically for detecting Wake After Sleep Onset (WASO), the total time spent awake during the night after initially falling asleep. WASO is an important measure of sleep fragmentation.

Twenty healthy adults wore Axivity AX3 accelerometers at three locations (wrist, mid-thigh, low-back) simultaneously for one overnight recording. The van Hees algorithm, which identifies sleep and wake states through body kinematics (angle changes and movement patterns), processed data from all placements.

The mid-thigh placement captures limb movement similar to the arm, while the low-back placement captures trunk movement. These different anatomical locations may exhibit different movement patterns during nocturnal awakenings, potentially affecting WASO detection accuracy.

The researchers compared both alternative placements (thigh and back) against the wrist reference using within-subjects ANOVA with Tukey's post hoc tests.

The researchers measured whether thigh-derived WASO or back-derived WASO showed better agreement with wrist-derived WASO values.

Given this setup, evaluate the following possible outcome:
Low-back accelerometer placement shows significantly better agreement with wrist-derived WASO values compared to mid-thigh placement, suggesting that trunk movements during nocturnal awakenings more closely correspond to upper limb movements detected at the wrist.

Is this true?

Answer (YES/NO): NO